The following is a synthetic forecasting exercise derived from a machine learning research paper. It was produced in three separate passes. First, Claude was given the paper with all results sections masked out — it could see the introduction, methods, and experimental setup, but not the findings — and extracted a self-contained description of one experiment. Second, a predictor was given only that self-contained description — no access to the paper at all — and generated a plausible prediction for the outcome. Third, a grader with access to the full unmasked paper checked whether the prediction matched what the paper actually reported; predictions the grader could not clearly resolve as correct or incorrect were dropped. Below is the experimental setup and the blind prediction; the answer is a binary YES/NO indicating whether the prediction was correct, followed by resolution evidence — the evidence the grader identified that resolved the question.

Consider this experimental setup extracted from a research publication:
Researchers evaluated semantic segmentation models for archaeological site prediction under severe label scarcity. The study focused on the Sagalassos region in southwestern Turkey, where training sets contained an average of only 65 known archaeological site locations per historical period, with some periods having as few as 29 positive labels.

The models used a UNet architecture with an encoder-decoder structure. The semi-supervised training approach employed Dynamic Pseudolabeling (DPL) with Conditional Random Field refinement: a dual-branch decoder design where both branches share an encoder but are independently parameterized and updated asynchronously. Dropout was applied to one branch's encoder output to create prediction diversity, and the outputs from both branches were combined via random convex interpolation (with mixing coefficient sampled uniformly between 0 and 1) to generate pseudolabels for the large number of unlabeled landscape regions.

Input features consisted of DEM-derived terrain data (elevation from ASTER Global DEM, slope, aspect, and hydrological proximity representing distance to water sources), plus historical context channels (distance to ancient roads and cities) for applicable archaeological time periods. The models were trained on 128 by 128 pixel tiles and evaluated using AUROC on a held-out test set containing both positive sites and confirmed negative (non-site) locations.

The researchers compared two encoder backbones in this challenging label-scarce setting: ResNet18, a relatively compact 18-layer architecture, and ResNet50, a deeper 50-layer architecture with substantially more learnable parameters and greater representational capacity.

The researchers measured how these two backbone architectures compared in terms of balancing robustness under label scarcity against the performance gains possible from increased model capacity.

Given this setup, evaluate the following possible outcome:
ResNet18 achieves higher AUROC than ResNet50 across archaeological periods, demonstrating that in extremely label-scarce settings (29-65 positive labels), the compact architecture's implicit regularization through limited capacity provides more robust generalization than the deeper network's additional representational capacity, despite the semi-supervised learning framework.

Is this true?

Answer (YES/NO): NO